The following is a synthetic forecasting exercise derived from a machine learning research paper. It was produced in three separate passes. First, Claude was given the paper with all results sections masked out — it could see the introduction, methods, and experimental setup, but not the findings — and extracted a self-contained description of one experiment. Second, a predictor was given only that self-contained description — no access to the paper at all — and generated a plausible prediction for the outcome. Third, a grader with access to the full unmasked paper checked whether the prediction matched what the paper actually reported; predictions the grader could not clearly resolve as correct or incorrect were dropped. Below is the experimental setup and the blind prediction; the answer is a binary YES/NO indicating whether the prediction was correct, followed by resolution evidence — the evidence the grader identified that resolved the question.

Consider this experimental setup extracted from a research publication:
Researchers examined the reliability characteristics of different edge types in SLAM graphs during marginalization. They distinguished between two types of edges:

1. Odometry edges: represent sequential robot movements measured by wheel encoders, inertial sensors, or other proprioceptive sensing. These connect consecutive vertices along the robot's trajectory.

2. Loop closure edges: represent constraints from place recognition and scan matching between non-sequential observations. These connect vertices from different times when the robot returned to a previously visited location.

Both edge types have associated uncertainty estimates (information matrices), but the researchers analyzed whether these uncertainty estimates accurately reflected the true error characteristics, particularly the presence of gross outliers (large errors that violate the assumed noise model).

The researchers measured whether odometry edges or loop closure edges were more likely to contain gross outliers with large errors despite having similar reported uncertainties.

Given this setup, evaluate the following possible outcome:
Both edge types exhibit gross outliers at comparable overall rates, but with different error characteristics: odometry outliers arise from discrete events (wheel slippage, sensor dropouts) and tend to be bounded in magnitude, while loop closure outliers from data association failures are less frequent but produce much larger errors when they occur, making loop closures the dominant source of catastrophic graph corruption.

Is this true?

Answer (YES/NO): NO